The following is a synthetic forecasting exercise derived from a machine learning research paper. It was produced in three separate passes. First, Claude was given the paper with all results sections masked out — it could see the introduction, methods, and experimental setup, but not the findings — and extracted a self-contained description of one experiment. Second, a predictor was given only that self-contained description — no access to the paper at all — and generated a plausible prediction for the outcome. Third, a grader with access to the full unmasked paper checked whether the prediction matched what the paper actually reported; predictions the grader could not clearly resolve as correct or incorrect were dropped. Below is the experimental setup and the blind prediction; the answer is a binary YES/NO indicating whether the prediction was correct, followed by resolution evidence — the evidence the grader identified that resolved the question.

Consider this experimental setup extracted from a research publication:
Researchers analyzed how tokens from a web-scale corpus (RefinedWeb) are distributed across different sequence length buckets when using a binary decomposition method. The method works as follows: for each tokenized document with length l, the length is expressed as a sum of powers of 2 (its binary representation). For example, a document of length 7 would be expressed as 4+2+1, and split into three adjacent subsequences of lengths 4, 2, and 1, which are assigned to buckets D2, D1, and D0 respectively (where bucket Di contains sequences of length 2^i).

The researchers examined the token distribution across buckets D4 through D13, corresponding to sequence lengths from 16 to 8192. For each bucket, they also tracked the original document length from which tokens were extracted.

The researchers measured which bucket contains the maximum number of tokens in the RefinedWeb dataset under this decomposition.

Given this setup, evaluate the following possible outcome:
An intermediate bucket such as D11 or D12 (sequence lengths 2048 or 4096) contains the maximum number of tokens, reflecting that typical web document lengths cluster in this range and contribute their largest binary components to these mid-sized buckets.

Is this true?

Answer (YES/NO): NO